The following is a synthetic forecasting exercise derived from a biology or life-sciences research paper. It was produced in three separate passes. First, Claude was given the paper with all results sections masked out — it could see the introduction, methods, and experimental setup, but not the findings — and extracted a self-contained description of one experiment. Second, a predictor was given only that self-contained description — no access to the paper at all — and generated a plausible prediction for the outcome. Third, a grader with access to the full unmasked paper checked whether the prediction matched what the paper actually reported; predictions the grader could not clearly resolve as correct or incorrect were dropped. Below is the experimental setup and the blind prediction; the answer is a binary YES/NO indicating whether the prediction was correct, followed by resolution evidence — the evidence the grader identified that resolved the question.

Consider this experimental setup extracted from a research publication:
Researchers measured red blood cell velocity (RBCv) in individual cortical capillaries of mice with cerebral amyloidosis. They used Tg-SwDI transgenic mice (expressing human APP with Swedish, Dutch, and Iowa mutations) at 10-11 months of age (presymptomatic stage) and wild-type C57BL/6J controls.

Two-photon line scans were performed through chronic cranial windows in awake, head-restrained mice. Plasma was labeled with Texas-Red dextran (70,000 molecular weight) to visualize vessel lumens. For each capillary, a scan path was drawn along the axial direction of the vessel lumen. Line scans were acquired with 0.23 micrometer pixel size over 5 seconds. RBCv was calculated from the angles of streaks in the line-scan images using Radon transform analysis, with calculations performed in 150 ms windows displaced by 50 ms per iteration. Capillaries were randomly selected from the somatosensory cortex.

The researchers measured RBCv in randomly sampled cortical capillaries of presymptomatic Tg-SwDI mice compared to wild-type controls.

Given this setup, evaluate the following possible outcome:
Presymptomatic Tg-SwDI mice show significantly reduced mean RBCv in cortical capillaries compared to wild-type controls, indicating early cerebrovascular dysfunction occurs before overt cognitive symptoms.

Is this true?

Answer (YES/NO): NO